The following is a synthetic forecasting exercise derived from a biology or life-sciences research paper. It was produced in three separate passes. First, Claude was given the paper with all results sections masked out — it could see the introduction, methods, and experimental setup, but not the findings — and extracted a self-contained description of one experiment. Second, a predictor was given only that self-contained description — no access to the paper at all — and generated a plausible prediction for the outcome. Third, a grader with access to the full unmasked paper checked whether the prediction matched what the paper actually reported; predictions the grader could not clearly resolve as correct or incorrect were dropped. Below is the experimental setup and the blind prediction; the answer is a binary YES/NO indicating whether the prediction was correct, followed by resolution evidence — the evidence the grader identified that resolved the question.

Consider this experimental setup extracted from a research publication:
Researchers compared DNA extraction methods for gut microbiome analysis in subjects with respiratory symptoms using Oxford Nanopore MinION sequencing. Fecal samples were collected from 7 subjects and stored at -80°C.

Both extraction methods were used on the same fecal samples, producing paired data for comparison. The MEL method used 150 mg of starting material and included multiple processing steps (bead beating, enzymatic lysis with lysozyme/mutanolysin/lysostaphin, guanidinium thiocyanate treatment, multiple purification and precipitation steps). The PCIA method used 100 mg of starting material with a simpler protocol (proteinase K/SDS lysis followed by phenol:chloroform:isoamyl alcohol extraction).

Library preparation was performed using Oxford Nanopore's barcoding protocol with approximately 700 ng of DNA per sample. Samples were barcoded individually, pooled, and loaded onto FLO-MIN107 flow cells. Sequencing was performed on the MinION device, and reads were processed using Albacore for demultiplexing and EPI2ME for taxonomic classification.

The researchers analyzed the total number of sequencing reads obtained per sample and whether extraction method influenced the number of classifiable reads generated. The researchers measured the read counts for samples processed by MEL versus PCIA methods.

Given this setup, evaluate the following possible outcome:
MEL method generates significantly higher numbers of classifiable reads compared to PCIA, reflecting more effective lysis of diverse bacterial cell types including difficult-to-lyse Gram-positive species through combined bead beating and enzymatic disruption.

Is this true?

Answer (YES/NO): YES